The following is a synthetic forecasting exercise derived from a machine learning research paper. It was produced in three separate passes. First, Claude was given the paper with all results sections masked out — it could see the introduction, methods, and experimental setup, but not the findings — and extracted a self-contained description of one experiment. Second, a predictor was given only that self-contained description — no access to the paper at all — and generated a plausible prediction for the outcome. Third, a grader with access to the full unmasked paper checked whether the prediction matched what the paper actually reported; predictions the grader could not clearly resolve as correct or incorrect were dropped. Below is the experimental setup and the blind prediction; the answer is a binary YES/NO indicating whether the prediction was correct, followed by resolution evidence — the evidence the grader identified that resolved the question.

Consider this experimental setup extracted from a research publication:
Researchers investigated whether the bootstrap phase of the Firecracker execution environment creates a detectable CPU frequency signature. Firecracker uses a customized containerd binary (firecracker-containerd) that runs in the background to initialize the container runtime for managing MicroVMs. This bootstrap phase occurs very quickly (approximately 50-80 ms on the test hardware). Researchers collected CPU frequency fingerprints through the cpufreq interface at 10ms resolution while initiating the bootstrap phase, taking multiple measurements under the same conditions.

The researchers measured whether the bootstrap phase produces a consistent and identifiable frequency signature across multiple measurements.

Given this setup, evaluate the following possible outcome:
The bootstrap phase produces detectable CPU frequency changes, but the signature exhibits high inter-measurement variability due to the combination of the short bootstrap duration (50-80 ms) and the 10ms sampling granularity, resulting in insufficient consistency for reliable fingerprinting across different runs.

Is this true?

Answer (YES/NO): NO